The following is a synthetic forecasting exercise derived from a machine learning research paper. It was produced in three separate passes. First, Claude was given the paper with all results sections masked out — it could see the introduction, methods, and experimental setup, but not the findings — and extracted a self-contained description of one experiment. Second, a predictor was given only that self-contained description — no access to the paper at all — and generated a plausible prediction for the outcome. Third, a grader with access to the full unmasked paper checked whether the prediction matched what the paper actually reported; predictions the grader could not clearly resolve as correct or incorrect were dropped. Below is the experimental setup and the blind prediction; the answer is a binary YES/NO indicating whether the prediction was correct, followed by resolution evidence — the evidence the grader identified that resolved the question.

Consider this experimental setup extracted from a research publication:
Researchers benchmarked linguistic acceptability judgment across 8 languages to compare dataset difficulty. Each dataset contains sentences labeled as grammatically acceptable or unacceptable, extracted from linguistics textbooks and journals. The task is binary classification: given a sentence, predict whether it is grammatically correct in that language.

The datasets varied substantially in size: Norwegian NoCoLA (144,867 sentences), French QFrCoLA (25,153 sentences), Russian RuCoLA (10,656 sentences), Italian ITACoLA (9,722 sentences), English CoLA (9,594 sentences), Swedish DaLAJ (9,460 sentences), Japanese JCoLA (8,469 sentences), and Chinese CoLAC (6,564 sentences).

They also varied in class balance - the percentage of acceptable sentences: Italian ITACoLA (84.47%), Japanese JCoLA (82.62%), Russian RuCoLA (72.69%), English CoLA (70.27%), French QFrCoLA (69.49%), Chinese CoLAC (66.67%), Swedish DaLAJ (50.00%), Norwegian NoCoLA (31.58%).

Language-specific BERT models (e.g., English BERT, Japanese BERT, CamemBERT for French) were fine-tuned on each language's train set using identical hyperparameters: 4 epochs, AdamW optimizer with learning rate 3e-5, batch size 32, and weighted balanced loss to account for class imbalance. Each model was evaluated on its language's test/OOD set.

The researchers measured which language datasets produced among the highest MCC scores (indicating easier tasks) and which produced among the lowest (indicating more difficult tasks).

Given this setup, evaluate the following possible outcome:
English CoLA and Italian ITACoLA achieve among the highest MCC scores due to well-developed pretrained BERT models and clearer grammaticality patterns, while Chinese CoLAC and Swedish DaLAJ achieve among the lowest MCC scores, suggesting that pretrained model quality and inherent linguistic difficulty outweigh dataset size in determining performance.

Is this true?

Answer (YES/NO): NO